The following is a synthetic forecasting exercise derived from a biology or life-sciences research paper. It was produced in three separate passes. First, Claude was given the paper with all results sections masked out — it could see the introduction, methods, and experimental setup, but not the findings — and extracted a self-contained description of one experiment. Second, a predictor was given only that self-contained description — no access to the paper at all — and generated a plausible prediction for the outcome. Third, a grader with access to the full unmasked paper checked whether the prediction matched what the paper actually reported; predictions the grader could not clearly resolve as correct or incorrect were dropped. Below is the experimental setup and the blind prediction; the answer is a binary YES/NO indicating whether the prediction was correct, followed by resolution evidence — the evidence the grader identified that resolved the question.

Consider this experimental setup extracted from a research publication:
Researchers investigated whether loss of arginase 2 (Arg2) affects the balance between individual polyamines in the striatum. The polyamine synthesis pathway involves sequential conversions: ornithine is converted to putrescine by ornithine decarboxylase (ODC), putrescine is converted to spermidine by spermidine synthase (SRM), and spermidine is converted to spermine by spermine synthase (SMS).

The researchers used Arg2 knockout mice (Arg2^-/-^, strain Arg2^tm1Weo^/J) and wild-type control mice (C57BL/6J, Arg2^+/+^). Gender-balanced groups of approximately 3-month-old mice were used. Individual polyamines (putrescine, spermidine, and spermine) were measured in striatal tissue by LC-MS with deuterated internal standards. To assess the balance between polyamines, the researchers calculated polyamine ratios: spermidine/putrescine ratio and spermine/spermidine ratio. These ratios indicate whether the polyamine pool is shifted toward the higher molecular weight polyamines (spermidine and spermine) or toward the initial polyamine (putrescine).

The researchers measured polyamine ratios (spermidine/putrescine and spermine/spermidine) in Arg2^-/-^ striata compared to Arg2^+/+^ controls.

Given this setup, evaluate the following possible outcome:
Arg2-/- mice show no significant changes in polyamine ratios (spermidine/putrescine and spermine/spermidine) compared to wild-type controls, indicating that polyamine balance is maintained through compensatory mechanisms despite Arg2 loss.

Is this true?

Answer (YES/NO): NO